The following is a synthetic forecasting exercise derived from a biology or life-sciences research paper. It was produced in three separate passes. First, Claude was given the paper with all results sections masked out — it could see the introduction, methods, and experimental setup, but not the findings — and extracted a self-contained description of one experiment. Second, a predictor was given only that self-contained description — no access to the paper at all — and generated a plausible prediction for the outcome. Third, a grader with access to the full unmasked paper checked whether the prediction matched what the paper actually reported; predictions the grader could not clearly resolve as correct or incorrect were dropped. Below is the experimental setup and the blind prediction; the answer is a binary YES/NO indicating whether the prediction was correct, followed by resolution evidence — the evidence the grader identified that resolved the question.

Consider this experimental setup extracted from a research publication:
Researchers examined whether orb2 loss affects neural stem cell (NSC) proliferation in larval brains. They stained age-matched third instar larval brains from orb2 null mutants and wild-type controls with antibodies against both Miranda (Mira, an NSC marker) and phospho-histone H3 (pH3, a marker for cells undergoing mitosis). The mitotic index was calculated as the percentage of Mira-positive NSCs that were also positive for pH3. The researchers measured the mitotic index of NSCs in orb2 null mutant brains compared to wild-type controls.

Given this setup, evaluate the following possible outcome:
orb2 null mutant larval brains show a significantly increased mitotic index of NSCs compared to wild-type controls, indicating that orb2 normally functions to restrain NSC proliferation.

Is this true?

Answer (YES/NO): NO